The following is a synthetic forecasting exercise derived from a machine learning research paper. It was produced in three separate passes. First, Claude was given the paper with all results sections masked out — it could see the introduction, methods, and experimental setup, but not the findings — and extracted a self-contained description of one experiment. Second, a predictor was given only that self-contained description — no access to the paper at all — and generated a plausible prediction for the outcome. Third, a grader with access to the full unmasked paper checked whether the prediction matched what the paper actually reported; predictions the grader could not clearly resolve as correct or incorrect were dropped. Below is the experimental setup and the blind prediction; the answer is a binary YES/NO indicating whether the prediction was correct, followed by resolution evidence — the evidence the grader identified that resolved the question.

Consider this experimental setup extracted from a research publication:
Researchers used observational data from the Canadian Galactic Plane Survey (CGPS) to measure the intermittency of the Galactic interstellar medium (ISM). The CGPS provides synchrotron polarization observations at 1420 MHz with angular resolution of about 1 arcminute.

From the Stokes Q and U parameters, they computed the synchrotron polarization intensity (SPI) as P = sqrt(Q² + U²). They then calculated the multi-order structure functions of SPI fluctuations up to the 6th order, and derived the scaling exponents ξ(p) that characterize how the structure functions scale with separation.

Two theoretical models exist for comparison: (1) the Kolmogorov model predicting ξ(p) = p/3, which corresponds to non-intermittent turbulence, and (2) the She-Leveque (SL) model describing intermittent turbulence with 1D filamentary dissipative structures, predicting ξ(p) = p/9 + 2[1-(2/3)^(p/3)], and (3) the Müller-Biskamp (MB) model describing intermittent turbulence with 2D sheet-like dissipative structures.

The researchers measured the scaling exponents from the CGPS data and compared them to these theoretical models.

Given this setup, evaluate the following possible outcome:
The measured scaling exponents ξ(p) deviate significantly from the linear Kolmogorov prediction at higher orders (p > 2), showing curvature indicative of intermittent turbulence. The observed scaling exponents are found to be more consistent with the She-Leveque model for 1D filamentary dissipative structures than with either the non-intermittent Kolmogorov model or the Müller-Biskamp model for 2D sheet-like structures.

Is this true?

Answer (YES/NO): NO